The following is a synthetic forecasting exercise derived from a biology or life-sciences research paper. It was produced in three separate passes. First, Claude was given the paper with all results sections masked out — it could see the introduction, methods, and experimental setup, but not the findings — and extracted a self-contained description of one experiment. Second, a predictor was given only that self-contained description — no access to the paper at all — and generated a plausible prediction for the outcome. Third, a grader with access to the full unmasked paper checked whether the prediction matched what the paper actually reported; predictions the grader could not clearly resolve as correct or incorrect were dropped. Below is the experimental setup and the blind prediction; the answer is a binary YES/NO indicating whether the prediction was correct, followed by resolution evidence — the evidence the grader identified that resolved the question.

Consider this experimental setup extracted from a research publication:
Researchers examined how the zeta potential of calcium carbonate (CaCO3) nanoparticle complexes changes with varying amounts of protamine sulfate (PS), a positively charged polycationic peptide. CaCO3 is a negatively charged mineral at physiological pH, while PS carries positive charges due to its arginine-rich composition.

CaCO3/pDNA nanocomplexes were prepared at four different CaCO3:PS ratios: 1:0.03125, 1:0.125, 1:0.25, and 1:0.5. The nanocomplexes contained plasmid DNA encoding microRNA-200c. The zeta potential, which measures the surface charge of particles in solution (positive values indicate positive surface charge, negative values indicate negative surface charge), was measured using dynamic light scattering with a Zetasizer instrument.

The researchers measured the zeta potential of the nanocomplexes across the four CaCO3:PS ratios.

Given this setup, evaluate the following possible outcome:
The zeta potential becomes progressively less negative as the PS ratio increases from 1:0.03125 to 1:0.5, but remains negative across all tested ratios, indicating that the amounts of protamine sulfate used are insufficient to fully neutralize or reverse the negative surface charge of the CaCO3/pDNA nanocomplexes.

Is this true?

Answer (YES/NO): NO